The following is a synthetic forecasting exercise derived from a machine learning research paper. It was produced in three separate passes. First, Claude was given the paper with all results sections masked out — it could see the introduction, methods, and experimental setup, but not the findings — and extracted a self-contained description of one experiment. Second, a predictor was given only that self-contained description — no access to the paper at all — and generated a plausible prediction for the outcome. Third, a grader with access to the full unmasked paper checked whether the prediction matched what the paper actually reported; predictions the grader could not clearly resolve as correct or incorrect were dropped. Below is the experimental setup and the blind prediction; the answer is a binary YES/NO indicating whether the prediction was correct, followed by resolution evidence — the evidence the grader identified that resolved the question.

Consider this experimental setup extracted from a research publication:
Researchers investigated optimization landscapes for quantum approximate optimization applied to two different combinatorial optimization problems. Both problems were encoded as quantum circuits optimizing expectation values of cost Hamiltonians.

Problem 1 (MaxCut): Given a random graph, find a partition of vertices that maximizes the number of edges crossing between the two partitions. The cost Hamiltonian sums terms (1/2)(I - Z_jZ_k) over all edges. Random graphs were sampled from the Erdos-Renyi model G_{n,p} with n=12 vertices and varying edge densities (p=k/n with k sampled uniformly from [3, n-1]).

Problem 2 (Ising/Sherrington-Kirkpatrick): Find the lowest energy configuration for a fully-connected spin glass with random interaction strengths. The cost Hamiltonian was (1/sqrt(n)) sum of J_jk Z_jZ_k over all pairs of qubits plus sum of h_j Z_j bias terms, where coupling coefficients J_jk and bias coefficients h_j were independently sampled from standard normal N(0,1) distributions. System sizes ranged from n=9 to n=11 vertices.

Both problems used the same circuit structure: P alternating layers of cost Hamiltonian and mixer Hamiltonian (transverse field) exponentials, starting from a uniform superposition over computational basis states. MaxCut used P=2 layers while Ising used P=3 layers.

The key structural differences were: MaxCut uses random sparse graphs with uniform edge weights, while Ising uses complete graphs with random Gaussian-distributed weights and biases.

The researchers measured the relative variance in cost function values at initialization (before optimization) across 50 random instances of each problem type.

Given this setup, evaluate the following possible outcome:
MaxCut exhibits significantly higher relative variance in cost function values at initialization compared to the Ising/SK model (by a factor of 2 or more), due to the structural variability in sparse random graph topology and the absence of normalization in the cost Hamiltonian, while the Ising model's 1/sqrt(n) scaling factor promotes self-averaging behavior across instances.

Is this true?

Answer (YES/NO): NO